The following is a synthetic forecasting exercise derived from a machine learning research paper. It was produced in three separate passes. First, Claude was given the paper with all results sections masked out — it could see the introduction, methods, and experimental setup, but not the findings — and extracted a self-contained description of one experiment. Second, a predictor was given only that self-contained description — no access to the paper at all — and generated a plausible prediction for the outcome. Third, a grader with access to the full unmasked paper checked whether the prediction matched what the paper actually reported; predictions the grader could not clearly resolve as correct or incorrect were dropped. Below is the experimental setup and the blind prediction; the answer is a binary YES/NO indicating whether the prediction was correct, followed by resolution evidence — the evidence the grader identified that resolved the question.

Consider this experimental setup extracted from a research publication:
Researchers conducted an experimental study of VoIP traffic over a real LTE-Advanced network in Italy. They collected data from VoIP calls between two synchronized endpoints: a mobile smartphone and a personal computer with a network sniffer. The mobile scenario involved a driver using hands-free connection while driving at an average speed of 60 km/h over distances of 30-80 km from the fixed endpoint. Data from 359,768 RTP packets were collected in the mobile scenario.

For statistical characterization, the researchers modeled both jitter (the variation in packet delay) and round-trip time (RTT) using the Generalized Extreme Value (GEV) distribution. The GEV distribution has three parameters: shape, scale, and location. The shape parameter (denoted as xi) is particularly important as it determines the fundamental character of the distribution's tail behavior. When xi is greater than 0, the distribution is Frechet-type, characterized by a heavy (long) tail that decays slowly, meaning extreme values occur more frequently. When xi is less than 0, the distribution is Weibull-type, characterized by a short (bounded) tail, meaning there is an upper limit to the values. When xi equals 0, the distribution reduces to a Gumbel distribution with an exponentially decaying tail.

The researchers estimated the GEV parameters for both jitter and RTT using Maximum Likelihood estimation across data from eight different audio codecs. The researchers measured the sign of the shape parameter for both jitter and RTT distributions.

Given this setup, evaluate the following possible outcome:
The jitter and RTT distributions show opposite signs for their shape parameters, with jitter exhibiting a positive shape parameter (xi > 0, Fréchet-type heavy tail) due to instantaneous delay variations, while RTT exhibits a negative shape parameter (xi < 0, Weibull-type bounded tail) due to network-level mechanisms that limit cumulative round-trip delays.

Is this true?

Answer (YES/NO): NO